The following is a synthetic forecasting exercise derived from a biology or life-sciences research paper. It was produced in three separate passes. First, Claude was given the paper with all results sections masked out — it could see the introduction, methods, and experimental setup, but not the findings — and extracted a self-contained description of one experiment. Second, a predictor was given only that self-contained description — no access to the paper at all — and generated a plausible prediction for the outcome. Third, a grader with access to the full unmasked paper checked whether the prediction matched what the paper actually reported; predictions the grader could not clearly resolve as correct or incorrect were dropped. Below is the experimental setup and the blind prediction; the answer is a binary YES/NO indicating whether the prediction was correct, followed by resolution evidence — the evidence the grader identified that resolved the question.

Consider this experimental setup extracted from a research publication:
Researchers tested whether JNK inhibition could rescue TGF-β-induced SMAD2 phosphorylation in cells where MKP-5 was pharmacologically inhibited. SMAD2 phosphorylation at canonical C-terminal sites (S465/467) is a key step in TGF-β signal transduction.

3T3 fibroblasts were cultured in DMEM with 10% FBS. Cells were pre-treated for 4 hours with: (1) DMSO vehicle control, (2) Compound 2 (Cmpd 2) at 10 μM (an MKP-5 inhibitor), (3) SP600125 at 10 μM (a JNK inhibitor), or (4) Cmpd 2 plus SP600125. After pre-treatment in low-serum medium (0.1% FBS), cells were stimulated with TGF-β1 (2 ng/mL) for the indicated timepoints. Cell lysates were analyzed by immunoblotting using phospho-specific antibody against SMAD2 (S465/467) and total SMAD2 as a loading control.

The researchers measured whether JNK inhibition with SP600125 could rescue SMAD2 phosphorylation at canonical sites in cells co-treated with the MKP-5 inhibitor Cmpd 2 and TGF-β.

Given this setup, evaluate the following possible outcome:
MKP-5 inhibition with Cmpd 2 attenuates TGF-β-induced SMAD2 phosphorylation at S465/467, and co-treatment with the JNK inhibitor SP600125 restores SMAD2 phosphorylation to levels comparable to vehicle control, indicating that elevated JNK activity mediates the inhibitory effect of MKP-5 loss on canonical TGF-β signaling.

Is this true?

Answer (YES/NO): YES